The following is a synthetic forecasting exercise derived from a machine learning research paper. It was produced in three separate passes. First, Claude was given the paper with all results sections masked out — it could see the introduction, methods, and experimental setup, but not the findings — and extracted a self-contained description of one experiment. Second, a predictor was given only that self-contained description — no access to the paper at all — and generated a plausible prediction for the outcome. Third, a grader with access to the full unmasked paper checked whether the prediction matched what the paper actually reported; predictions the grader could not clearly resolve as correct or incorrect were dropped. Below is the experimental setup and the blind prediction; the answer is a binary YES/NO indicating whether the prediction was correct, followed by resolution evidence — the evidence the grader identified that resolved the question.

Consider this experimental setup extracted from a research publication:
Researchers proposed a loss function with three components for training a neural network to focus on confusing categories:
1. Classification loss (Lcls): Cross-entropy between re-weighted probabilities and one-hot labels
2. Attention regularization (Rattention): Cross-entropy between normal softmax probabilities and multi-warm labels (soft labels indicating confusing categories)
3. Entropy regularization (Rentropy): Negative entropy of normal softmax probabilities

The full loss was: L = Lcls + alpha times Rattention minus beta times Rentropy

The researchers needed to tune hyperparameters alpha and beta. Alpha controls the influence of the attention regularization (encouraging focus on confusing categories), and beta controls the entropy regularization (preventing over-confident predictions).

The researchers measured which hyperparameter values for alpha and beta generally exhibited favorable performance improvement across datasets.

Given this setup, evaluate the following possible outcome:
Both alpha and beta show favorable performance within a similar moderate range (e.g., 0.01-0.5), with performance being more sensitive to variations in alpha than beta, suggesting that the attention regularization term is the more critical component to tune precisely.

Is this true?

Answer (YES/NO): NO